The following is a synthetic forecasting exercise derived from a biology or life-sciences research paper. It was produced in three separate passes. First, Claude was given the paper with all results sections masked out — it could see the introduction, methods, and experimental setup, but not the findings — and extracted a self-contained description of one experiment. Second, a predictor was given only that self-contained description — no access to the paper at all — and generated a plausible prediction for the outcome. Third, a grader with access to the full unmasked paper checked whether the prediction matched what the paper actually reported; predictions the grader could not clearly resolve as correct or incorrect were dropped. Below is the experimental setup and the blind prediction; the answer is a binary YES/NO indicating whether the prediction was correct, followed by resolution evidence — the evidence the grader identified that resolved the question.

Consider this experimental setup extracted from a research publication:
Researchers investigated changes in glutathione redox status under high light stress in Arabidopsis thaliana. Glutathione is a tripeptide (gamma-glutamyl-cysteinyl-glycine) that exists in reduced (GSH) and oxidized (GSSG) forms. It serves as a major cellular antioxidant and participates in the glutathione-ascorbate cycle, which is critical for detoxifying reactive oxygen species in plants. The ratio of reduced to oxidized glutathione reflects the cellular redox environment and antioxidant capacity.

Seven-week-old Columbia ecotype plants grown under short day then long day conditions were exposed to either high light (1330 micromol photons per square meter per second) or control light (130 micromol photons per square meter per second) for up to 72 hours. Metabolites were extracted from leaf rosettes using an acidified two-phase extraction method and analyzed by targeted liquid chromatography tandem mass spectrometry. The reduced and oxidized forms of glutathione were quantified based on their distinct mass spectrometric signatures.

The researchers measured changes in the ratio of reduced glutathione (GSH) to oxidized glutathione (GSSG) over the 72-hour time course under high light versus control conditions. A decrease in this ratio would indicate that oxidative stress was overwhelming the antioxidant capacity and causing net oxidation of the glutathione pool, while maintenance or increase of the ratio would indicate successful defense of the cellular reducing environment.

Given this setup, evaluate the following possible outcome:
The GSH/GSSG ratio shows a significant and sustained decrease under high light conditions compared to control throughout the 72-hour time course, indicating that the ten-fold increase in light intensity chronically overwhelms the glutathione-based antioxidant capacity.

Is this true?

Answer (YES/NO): NO